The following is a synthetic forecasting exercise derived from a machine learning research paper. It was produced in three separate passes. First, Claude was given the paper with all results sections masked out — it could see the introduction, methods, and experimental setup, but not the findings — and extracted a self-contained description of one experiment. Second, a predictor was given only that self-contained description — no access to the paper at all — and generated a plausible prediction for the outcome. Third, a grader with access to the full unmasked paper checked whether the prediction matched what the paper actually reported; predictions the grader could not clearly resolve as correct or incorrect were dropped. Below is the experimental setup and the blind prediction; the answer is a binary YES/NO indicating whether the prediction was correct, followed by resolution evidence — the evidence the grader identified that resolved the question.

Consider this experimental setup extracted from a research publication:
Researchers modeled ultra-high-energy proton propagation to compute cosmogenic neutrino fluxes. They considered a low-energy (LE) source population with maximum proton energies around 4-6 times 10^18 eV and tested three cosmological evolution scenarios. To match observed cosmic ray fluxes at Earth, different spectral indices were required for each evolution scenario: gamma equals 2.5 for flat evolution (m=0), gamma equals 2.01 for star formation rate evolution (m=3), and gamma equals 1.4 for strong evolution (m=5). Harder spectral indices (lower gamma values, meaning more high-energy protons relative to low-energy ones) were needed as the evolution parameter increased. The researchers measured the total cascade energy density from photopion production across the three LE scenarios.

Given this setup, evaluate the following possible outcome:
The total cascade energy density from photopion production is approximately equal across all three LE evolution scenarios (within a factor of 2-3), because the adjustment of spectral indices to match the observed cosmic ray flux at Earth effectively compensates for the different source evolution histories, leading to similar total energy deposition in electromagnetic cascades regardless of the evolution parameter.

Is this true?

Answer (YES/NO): NO